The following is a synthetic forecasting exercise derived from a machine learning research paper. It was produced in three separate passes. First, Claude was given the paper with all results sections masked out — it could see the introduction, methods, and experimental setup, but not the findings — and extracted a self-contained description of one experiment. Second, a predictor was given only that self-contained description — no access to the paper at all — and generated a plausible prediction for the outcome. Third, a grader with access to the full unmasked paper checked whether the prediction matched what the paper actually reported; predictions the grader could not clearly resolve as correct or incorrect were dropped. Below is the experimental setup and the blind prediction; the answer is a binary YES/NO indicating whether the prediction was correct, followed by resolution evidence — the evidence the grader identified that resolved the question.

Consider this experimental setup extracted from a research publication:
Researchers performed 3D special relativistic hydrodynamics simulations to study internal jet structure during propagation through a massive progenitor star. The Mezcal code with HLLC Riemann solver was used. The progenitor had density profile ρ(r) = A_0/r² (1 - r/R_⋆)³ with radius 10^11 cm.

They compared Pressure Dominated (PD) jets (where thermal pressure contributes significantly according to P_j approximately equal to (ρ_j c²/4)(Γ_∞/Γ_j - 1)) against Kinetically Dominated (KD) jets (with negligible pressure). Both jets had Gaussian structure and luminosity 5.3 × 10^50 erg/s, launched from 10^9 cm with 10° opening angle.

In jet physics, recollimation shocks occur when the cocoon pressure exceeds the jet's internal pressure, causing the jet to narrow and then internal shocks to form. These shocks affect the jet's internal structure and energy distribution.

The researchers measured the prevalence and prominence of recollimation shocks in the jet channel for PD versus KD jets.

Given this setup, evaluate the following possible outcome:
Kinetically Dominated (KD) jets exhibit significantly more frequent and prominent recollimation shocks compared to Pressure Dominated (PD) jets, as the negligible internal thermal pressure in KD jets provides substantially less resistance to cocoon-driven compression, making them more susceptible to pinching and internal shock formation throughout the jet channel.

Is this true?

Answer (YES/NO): NO